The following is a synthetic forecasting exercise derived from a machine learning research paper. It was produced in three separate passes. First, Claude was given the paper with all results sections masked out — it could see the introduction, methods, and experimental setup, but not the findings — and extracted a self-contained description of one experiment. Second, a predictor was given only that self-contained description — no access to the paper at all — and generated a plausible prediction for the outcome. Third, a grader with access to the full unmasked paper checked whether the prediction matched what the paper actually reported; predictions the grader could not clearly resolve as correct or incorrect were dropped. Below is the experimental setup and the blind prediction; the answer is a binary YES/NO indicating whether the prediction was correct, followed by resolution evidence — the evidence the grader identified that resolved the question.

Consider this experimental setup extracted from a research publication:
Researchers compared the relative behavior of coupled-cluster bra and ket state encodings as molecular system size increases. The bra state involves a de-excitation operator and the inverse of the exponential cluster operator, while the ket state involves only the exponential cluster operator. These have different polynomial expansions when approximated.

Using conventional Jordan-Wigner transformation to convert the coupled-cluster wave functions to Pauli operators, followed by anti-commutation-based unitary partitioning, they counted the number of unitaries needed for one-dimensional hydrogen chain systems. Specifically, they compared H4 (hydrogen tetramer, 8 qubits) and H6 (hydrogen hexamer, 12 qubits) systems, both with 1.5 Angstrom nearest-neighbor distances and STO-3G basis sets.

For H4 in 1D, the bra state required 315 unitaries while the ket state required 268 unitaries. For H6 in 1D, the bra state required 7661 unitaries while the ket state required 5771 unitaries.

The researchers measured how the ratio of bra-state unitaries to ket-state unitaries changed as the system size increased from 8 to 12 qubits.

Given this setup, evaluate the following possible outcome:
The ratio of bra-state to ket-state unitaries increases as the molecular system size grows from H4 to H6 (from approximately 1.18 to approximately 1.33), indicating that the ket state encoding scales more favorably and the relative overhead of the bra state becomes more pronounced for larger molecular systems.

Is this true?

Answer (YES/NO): YES